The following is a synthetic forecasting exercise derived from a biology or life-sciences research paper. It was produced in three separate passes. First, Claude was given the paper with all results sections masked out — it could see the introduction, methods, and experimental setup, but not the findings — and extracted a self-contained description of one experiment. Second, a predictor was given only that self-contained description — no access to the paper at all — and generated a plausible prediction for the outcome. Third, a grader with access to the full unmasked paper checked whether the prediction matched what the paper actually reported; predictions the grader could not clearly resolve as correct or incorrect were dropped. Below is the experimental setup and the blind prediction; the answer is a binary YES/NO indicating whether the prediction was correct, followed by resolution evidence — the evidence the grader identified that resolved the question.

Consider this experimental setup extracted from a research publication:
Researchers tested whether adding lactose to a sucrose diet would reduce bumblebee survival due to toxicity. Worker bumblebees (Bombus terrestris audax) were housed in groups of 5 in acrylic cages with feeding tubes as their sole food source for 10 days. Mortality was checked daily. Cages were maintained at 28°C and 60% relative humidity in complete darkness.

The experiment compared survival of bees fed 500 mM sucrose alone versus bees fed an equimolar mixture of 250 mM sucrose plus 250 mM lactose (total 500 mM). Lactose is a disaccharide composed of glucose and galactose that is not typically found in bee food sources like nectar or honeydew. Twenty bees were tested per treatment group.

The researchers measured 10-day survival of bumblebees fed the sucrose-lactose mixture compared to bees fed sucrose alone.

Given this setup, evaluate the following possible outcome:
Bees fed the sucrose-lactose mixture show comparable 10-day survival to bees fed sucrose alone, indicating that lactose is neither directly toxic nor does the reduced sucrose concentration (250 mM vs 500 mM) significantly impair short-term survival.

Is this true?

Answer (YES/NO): NO